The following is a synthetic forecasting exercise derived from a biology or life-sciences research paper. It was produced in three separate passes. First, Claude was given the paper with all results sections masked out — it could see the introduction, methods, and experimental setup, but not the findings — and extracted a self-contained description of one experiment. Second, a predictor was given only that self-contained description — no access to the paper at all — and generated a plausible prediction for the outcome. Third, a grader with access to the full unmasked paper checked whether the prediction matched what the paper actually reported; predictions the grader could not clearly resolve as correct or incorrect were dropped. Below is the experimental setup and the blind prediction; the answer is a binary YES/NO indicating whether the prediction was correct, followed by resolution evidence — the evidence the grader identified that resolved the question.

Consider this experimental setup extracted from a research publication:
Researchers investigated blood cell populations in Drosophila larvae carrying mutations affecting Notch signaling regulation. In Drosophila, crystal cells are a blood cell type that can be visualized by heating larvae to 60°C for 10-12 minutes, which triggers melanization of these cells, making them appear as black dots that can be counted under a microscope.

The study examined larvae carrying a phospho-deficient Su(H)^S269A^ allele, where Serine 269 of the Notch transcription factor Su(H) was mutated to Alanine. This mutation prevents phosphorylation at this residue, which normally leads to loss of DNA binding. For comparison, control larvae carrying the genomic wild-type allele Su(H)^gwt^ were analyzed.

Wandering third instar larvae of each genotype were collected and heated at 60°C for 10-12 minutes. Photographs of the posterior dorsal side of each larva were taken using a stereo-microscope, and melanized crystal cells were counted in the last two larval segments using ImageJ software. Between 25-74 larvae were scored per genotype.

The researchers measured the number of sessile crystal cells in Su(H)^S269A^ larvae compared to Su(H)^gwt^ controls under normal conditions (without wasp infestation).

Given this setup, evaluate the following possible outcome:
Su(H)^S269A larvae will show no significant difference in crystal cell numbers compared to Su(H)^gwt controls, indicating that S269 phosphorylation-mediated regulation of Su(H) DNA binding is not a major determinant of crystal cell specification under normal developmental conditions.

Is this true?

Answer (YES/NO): NO